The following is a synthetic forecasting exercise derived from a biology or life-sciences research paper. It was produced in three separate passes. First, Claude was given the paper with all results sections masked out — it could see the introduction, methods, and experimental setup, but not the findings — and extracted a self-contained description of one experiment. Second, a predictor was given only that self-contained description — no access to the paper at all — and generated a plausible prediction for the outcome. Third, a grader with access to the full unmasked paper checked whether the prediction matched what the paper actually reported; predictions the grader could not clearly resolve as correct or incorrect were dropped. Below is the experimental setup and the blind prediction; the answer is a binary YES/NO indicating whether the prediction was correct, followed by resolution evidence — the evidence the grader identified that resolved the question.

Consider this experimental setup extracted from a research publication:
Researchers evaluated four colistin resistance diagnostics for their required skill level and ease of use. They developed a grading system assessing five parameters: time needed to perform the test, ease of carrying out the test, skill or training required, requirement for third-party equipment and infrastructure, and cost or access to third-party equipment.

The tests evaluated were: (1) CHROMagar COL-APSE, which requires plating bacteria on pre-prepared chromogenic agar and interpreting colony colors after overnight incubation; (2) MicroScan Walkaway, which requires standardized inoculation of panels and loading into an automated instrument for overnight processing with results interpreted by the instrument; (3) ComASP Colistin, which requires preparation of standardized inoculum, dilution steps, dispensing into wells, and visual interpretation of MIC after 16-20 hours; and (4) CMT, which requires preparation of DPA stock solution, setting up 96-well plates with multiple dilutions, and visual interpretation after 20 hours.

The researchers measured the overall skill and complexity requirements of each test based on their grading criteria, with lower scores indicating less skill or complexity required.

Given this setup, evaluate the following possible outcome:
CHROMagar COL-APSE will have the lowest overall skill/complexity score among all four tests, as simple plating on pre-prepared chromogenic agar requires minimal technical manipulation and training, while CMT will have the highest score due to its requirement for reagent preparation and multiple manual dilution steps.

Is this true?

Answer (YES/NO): YES